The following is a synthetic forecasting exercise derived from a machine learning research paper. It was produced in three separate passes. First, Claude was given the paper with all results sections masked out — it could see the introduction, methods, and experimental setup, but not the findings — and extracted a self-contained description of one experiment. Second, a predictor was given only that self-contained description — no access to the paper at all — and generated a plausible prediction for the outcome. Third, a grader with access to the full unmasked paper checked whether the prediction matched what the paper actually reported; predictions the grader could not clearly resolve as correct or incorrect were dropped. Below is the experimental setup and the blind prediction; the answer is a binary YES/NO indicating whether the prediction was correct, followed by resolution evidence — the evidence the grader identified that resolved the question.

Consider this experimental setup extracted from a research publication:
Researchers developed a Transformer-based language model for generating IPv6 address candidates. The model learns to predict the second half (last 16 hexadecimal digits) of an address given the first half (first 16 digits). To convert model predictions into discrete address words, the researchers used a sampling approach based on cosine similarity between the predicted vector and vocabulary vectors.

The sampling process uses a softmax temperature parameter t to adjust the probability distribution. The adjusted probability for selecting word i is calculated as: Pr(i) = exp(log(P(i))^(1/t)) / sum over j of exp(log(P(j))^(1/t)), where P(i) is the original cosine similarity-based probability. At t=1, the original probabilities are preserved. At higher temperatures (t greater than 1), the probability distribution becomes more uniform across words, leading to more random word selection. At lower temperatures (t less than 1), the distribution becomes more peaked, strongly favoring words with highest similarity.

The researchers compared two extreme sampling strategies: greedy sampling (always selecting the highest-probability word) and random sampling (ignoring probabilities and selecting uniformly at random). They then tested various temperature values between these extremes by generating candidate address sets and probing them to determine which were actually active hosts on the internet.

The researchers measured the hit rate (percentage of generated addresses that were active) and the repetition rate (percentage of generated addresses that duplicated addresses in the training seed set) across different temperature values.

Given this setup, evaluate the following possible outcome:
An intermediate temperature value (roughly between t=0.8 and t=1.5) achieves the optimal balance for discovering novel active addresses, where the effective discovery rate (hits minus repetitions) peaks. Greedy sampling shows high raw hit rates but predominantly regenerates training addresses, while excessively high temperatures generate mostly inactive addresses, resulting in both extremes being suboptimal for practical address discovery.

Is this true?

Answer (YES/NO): NO